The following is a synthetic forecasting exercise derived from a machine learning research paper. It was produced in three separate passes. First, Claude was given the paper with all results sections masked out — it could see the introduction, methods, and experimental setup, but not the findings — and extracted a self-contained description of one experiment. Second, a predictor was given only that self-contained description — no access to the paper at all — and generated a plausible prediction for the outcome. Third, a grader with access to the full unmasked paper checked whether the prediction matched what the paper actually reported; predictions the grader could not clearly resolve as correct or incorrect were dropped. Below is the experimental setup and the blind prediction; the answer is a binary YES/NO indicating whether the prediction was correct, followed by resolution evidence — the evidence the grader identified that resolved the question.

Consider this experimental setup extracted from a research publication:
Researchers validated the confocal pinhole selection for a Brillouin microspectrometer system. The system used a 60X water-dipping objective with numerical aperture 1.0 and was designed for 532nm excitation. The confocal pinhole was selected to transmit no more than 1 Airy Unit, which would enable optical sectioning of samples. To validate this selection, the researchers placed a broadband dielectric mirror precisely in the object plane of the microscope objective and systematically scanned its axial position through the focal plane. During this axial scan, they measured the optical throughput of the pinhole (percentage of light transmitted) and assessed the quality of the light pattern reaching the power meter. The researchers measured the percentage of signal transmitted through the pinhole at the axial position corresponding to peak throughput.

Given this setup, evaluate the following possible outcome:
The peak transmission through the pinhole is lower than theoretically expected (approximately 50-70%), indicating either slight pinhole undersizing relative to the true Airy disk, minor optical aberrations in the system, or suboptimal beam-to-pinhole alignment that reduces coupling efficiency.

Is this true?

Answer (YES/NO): NO